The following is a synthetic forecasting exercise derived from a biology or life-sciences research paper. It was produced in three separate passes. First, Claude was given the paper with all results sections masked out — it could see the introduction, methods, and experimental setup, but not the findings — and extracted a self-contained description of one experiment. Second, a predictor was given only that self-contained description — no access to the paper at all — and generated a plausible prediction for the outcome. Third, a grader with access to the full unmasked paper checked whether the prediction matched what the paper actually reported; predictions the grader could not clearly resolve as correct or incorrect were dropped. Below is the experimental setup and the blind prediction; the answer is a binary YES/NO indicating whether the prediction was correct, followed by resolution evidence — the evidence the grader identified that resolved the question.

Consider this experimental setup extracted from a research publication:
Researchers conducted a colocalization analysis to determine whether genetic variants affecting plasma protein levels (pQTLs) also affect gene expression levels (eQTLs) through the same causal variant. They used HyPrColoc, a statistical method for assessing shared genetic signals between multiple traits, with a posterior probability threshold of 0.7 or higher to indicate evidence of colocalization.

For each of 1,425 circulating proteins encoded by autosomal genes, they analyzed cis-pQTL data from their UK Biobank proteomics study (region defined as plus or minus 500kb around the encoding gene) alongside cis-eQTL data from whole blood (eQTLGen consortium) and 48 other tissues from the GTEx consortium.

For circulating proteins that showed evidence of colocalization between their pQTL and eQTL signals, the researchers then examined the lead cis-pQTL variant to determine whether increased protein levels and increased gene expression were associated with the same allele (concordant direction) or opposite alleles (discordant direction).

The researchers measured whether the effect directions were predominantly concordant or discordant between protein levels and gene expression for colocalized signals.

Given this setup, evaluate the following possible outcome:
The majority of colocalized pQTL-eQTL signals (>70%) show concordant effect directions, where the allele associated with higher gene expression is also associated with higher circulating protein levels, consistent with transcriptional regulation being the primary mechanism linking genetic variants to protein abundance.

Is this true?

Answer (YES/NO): YES